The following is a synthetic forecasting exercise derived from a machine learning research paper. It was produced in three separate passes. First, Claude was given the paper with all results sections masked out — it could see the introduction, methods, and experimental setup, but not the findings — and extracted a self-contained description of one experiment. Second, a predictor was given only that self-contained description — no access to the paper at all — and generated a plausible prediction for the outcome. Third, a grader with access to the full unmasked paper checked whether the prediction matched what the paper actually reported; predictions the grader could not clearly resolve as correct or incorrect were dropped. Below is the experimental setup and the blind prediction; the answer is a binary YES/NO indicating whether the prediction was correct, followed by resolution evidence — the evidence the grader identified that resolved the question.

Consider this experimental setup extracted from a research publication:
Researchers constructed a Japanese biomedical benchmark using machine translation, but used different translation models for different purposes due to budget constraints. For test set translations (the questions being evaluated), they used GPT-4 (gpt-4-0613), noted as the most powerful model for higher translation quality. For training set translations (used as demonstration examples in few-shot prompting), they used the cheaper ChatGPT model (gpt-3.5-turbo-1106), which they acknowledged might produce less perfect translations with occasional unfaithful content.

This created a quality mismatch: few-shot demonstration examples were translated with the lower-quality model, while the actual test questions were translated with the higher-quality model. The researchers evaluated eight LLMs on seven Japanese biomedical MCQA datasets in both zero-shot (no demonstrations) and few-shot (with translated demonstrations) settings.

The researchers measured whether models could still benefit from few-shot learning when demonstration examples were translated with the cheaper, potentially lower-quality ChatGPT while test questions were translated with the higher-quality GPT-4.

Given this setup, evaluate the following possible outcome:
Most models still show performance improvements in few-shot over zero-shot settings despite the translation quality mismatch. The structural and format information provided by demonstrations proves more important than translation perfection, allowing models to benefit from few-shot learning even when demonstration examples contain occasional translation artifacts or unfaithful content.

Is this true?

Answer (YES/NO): YES